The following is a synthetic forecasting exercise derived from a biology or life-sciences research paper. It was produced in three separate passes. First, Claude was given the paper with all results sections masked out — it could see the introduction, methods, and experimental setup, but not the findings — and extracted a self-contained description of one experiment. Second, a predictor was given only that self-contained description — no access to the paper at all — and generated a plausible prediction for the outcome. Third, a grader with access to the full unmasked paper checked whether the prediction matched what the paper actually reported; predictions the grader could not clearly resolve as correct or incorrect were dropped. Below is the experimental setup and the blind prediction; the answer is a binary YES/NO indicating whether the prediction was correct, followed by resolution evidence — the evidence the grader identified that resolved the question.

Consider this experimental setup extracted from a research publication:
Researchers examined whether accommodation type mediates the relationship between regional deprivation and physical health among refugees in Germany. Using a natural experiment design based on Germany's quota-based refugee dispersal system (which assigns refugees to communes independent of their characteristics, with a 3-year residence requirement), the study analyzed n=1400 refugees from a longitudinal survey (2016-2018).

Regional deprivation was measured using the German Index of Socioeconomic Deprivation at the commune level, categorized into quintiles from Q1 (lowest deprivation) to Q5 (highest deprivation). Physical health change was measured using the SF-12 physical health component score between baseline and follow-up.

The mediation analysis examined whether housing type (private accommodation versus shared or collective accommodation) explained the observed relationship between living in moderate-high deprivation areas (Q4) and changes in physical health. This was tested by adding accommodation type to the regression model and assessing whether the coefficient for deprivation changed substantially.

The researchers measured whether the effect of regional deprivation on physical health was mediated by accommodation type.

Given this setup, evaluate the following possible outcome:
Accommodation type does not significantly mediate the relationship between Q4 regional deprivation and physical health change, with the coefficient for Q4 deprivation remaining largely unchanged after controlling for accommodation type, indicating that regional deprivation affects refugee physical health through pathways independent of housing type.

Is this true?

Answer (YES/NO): YES